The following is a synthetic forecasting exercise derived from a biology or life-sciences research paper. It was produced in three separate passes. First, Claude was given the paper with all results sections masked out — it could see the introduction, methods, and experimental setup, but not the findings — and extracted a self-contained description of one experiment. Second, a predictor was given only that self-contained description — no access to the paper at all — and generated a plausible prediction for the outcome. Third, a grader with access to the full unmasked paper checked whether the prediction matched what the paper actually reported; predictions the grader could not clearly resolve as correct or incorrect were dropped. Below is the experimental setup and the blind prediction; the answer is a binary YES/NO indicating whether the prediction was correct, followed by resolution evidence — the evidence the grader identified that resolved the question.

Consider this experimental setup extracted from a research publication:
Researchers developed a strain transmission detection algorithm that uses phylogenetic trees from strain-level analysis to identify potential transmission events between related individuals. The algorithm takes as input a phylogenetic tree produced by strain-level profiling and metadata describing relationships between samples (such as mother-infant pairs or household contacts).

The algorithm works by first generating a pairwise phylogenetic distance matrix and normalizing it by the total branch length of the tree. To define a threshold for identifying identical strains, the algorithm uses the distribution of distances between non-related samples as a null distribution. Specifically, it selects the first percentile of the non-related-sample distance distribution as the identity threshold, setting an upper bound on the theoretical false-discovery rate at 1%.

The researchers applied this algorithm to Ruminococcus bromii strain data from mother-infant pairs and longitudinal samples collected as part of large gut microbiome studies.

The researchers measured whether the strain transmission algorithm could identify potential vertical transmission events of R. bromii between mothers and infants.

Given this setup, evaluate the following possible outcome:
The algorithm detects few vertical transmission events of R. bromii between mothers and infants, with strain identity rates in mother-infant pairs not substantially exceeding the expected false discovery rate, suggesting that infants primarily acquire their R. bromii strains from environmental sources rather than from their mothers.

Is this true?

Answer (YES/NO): NO